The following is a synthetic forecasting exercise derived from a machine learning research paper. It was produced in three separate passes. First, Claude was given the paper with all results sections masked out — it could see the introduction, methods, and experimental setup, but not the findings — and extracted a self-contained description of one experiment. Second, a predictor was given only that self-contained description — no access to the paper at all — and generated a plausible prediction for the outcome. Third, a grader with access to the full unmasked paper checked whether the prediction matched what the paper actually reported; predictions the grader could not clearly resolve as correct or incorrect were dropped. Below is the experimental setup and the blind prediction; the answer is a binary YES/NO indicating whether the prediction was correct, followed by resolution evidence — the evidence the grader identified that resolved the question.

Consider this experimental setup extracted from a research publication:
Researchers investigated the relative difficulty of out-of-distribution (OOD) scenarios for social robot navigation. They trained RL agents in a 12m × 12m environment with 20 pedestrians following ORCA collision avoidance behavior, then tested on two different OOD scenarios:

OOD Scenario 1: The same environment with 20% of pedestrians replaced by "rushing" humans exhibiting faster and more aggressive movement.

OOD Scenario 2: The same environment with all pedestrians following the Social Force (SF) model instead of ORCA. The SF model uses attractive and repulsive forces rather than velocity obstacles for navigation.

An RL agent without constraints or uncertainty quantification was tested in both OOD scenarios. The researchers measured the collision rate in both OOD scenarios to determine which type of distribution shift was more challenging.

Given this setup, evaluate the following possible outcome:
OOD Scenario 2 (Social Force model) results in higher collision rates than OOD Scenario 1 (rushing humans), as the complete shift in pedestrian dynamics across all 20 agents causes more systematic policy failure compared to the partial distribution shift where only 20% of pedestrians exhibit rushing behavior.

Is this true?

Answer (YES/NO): NO